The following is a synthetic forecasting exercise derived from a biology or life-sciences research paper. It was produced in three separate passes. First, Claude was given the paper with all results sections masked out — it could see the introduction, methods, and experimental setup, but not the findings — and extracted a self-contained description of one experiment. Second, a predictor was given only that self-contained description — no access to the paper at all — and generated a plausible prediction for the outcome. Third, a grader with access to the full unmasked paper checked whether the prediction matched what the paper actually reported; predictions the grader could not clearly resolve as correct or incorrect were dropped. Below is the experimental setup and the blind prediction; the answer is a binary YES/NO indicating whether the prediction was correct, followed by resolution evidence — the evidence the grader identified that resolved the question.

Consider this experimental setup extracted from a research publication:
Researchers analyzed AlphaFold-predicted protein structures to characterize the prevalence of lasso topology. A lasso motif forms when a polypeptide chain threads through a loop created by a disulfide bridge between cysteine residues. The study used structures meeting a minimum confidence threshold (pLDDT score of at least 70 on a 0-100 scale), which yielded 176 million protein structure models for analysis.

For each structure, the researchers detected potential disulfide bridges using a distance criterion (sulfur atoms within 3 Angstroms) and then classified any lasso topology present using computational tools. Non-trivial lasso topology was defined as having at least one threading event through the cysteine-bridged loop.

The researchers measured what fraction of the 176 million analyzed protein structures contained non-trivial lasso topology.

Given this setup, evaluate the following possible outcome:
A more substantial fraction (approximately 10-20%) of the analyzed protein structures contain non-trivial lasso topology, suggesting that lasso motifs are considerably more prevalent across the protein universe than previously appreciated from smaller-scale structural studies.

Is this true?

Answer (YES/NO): NO